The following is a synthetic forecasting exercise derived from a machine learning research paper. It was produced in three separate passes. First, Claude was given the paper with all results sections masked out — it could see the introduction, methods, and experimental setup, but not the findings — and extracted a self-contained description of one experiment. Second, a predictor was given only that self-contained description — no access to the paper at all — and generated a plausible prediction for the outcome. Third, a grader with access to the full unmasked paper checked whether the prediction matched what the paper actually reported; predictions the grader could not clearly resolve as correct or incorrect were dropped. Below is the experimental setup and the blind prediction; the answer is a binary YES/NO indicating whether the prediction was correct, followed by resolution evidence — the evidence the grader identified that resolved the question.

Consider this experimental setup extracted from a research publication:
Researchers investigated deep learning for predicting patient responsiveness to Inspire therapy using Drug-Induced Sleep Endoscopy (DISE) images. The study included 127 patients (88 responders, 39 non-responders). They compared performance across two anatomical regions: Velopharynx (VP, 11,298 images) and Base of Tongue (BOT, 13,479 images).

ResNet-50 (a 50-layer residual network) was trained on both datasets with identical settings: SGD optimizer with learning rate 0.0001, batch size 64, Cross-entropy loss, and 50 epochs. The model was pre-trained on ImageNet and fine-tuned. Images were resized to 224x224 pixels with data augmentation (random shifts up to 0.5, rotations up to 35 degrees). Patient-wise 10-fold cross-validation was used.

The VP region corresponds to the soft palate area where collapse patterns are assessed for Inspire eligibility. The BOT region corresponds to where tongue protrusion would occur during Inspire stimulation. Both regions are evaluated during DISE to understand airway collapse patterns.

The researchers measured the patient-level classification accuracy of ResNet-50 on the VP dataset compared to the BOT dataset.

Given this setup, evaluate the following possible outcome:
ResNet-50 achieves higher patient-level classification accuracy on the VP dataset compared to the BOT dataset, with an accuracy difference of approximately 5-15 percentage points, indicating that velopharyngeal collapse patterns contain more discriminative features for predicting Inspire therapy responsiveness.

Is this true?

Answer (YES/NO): NO